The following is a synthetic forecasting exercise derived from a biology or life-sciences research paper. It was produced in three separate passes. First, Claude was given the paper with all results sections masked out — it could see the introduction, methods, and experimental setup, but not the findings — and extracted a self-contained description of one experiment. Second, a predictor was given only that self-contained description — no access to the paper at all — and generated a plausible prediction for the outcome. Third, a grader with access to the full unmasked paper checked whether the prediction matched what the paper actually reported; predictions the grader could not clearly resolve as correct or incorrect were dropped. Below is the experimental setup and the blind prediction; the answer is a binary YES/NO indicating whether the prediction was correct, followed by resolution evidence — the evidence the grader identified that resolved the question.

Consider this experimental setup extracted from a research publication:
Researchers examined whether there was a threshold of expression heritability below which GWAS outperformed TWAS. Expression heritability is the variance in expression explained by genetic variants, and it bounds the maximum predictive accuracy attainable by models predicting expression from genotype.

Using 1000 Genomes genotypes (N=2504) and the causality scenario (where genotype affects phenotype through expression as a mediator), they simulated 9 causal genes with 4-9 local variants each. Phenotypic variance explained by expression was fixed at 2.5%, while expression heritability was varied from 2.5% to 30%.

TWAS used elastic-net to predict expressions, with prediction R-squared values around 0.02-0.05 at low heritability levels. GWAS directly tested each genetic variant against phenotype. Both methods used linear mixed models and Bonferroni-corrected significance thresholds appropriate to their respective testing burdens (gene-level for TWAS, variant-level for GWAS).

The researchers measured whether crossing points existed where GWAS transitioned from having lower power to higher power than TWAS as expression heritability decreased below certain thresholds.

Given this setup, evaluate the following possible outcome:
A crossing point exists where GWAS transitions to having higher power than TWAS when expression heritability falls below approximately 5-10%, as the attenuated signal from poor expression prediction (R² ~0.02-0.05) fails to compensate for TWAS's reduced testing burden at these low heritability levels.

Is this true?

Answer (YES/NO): NO